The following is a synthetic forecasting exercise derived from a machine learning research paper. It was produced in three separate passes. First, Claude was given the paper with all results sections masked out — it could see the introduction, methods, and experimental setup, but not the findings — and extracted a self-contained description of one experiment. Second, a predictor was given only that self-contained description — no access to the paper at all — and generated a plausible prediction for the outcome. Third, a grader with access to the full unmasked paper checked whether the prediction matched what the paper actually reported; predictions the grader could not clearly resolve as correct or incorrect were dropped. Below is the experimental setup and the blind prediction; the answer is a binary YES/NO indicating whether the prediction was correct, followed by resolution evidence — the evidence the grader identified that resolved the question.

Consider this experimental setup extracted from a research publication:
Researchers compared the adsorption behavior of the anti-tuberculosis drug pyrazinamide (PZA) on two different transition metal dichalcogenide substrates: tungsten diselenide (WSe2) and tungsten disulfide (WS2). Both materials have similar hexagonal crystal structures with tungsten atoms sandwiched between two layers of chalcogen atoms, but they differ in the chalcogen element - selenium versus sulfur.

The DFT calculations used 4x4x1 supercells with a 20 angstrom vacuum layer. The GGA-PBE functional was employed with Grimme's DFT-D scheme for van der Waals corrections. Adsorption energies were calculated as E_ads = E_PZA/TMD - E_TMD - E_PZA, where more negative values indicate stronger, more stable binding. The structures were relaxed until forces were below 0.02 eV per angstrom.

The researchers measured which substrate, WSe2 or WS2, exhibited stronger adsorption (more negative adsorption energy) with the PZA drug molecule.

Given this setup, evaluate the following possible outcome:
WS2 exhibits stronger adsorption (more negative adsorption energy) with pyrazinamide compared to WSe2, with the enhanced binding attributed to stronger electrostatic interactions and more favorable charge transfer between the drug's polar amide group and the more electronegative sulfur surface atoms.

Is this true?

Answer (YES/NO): NO